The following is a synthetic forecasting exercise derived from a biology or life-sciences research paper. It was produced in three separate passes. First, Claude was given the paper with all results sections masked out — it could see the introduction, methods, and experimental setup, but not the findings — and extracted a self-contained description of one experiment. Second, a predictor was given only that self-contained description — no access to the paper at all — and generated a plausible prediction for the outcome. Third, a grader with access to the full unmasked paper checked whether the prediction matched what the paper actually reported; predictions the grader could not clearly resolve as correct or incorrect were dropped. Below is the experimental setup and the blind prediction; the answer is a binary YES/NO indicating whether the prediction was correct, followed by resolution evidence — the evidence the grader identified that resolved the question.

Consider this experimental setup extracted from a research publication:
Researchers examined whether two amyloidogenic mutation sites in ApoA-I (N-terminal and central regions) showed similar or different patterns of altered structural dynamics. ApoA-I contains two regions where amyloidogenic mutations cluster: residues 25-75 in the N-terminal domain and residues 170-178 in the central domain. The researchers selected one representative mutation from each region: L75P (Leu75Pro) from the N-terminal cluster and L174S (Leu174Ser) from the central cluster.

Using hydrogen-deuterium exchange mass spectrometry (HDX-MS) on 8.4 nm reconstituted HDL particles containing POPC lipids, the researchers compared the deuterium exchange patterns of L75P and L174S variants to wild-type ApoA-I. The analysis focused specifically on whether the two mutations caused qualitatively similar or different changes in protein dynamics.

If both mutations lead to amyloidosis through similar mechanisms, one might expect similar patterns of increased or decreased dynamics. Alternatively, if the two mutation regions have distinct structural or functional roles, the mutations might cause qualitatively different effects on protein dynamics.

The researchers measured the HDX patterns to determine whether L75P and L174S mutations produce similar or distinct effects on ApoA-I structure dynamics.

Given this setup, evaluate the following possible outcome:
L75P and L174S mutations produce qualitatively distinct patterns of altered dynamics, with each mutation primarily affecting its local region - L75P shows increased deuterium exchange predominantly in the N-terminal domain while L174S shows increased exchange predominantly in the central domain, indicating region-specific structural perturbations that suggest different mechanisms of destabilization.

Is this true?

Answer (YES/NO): YES